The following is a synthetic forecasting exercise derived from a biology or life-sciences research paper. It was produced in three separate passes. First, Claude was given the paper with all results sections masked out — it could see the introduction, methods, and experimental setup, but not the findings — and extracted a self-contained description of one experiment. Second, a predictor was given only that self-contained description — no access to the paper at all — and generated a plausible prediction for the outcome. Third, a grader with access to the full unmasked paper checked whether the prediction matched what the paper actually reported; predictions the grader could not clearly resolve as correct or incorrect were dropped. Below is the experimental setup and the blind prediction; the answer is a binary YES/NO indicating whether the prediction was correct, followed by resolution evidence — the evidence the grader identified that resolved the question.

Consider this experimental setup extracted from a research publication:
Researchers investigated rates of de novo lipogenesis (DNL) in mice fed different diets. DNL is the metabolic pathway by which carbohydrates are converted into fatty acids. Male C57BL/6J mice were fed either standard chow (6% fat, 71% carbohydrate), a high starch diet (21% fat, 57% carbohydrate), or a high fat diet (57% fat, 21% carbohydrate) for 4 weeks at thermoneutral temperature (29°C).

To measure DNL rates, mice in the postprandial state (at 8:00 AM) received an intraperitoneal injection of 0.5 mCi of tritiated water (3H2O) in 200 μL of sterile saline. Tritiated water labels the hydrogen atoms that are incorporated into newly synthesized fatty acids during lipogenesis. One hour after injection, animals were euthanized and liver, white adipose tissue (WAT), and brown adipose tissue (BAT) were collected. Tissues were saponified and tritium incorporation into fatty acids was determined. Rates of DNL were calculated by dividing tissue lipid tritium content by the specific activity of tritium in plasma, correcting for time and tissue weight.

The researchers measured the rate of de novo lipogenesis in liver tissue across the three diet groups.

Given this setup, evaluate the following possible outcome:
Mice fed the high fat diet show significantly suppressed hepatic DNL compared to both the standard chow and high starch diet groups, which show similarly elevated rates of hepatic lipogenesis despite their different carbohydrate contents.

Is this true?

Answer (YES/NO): NO